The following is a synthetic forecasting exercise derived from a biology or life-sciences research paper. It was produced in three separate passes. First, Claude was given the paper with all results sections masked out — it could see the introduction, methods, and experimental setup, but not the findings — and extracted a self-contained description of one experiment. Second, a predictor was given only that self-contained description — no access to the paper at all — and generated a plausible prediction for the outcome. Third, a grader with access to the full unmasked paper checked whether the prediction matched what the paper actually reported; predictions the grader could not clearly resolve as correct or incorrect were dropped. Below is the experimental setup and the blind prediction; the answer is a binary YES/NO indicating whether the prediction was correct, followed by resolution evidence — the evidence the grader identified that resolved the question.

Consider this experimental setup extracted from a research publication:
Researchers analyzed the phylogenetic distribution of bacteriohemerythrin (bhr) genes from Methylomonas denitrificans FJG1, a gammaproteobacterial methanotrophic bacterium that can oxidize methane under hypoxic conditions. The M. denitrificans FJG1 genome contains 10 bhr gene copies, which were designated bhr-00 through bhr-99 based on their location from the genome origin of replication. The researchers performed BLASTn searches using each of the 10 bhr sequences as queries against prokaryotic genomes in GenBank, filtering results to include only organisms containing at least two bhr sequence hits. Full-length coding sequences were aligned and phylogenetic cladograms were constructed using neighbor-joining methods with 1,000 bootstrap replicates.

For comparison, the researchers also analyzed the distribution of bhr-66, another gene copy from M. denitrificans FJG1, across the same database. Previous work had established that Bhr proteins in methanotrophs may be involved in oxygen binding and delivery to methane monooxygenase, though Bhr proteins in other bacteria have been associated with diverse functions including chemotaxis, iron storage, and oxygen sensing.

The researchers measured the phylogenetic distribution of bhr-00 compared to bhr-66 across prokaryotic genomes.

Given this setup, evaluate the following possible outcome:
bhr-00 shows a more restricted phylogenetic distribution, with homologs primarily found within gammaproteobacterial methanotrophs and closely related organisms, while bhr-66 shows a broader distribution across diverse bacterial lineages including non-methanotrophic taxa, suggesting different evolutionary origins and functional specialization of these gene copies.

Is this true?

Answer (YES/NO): YES